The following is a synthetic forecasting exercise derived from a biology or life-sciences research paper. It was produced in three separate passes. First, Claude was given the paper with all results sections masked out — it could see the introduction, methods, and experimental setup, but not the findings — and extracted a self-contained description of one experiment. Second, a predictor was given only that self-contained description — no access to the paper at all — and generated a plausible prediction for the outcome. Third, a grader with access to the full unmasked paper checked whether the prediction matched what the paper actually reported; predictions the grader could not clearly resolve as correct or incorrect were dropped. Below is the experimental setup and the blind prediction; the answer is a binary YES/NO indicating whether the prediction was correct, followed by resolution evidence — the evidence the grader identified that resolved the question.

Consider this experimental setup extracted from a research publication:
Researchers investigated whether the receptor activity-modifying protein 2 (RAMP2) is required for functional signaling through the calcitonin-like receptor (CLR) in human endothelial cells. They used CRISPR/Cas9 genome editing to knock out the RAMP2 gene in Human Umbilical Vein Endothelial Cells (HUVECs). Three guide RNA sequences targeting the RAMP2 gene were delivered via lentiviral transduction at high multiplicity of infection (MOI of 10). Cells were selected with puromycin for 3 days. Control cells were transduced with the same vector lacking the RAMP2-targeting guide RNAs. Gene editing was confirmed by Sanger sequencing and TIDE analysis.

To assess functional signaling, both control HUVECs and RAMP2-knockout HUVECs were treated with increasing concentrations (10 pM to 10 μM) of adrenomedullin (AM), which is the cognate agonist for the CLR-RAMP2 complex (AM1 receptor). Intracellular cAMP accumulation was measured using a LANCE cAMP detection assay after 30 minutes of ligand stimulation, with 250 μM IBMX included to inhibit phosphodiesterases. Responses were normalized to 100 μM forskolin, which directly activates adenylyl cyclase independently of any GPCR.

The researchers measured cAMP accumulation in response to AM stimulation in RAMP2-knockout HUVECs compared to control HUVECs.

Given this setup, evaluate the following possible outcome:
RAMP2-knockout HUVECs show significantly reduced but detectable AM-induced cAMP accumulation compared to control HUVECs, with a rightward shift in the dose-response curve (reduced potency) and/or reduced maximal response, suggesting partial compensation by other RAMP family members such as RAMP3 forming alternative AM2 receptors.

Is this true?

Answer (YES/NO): NO